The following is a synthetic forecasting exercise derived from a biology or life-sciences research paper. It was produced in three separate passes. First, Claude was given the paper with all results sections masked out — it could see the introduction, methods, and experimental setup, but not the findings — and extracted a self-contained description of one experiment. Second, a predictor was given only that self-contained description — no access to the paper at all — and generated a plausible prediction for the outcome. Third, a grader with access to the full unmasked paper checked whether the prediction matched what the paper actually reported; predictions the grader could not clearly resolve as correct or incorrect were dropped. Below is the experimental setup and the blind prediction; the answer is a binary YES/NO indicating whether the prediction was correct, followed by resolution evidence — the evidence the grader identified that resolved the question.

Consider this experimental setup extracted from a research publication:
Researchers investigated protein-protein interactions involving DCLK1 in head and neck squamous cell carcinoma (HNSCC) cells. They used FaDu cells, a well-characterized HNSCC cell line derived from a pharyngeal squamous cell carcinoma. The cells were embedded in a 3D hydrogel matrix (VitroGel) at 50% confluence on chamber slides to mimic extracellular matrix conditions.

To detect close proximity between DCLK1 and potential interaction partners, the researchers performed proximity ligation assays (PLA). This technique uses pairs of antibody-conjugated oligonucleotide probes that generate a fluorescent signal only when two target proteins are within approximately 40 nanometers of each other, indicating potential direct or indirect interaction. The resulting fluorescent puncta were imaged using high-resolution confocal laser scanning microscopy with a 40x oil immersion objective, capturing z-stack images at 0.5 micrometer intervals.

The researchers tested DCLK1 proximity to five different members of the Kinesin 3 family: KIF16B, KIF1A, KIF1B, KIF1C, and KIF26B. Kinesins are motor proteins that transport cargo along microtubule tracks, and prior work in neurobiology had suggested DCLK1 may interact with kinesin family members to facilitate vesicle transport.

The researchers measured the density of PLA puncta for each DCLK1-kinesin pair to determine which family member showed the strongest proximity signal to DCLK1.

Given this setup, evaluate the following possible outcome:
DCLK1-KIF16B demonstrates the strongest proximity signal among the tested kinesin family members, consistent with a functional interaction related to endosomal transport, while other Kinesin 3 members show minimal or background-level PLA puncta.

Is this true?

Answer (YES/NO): YES